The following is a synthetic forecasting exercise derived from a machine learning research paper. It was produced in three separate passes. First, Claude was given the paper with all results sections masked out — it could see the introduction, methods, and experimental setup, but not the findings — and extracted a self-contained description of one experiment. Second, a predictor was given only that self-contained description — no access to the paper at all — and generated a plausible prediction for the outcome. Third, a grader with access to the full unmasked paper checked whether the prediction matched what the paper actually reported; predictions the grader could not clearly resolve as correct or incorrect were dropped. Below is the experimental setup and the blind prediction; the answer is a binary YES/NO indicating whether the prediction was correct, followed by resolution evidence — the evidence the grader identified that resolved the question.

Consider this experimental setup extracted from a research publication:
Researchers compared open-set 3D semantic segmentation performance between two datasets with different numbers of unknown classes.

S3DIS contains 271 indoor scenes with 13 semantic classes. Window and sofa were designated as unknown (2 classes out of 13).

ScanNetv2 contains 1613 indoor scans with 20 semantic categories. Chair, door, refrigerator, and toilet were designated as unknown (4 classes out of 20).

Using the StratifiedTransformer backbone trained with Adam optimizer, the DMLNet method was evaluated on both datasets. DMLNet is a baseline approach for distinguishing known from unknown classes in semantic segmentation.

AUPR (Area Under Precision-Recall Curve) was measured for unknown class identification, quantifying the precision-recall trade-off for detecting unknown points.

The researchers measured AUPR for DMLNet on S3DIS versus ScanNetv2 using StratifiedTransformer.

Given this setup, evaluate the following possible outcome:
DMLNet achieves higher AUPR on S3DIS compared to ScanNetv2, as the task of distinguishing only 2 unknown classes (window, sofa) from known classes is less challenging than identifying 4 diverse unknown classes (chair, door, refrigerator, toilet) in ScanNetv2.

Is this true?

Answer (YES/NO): NO